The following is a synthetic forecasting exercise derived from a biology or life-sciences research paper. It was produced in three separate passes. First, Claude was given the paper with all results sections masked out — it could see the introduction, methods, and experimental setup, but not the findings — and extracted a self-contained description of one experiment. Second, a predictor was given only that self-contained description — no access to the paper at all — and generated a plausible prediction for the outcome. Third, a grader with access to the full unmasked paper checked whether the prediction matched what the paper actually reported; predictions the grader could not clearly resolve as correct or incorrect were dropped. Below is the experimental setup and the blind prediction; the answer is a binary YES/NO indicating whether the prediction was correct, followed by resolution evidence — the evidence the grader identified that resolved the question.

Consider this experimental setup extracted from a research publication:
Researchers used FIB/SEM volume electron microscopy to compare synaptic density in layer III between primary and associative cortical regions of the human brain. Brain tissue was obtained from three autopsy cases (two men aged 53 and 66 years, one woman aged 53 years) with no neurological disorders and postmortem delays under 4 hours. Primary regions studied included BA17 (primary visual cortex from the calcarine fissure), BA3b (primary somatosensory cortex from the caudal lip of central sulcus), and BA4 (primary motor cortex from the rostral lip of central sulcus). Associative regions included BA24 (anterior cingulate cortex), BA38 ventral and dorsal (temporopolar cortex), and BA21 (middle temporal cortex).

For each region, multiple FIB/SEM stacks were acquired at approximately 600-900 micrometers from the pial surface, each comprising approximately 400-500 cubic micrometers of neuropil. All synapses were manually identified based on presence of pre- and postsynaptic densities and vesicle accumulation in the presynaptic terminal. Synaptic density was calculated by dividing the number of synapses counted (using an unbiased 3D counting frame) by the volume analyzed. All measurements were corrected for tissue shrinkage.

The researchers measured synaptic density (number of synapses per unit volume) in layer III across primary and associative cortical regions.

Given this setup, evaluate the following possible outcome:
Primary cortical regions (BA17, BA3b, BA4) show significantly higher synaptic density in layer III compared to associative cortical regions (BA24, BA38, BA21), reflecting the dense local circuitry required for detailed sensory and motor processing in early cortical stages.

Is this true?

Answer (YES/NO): NO